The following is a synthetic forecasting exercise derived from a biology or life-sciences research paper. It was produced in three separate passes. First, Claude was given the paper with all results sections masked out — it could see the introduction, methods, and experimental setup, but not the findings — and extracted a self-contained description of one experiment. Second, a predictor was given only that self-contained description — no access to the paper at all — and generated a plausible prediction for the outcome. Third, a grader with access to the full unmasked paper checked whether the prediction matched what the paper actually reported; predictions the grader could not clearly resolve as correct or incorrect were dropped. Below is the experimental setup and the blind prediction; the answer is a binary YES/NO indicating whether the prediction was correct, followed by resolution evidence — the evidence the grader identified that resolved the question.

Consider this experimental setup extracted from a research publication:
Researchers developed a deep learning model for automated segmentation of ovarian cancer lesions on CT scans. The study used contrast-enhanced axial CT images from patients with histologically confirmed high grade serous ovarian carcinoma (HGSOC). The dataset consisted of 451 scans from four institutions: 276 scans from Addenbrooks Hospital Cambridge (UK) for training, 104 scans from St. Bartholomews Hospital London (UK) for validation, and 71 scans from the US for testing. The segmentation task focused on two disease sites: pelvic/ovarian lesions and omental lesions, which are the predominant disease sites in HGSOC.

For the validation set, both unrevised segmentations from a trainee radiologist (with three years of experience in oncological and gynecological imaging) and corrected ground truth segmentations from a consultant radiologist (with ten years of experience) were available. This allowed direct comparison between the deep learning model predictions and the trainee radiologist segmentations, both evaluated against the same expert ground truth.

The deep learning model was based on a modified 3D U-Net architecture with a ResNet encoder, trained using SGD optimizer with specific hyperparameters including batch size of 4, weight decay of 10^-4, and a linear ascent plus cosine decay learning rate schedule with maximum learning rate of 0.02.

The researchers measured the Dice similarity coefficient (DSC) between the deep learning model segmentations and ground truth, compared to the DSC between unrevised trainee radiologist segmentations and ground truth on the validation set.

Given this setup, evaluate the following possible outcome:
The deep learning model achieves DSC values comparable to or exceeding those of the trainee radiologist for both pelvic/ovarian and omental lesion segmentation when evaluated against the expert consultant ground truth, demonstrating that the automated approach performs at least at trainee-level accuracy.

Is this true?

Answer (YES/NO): NO